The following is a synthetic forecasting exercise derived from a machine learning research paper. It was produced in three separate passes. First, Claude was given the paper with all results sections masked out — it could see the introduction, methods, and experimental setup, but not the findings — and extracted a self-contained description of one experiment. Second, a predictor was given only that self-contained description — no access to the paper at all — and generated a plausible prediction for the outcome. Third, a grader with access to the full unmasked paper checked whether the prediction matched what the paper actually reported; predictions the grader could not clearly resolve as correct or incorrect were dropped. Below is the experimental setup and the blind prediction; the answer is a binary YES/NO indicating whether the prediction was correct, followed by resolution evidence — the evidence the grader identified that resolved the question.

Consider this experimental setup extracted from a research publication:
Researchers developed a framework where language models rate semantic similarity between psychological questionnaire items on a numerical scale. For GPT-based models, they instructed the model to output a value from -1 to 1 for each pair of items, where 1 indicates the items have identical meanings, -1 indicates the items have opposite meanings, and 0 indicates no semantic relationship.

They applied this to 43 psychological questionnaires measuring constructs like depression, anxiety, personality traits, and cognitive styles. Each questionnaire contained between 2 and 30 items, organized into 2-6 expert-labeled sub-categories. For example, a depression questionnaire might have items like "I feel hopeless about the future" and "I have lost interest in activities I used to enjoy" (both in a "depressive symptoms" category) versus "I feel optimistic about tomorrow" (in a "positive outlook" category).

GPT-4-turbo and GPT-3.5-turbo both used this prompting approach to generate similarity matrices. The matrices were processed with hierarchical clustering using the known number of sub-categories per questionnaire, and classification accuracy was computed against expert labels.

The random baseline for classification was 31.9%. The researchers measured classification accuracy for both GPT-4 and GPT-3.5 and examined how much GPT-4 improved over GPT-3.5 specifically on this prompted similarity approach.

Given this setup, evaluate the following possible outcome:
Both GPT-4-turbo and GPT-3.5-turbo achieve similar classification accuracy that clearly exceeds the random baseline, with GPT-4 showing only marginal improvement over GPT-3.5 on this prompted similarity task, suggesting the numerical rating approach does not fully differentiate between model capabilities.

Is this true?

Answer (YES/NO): NO